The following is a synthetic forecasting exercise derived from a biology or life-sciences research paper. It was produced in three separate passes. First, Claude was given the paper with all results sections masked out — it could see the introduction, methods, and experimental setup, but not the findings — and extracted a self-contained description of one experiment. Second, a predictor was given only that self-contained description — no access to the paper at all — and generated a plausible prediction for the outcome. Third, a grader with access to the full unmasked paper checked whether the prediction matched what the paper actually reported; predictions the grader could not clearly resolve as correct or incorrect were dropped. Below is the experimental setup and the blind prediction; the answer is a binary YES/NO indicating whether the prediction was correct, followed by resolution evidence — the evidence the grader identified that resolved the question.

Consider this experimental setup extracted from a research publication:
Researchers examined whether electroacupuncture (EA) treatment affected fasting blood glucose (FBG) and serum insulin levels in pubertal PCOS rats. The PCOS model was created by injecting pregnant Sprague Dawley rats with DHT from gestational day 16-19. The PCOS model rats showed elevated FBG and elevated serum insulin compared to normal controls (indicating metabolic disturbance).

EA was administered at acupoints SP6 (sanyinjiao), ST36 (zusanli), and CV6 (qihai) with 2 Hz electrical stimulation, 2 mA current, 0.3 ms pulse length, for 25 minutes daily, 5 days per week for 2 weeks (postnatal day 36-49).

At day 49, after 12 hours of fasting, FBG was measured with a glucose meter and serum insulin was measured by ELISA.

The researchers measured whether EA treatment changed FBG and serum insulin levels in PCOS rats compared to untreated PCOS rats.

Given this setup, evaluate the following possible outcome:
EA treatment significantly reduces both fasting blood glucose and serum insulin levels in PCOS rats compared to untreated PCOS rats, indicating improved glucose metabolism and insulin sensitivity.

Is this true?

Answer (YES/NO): NO